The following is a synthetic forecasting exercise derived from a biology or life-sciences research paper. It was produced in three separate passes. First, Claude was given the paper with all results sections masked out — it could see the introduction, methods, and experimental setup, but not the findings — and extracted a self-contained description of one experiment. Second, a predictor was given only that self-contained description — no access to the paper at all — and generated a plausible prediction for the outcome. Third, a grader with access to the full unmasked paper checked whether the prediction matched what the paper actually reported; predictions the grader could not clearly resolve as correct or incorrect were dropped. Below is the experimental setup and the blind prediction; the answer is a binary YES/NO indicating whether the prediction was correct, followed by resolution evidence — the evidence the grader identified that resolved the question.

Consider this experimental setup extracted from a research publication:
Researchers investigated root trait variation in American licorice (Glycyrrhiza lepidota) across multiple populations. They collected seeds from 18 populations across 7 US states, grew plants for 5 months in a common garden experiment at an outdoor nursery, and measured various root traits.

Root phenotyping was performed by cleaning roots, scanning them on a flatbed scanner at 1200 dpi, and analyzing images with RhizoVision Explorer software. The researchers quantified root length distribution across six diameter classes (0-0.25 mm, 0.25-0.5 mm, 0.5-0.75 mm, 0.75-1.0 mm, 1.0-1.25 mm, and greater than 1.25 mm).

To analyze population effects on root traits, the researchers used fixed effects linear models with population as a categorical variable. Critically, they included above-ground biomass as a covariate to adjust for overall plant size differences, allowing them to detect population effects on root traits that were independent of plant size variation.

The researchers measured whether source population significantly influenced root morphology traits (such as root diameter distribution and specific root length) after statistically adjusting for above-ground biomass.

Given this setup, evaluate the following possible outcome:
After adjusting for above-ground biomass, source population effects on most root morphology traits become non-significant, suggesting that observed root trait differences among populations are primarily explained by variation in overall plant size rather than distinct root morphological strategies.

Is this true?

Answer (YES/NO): NO